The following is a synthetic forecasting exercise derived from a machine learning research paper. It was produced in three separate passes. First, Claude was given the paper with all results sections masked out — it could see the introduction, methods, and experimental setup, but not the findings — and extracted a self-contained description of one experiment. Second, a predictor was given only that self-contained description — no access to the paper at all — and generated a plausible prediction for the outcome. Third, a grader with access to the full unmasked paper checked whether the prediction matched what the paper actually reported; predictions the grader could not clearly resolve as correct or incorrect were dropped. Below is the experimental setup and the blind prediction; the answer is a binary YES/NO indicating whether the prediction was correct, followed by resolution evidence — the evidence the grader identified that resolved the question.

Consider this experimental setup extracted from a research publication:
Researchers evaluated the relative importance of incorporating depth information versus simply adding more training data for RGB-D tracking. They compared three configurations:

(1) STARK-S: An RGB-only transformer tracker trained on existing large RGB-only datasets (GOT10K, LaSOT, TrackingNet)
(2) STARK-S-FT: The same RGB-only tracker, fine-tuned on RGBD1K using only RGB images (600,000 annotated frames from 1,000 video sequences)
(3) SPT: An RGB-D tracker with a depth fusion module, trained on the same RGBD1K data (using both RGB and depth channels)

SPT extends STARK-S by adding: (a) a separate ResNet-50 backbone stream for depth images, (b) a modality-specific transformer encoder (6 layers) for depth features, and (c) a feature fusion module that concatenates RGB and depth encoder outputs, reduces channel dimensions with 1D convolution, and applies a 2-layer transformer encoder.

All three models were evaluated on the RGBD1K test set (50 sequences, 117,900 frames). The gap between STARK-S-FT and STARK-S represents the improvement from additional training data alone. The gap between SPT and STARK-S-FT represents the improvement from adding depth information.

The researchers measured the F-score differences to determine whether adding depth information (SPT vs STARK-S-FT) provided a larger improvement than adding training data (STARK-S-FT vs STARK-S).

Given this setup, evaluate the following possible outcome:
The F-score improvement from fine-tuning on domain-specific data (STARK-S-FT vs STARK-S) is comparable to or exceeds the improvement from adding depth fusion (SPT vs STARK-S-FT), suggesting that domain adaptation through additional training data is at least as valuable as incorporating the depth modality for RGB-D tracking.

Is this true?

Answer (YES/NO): NO